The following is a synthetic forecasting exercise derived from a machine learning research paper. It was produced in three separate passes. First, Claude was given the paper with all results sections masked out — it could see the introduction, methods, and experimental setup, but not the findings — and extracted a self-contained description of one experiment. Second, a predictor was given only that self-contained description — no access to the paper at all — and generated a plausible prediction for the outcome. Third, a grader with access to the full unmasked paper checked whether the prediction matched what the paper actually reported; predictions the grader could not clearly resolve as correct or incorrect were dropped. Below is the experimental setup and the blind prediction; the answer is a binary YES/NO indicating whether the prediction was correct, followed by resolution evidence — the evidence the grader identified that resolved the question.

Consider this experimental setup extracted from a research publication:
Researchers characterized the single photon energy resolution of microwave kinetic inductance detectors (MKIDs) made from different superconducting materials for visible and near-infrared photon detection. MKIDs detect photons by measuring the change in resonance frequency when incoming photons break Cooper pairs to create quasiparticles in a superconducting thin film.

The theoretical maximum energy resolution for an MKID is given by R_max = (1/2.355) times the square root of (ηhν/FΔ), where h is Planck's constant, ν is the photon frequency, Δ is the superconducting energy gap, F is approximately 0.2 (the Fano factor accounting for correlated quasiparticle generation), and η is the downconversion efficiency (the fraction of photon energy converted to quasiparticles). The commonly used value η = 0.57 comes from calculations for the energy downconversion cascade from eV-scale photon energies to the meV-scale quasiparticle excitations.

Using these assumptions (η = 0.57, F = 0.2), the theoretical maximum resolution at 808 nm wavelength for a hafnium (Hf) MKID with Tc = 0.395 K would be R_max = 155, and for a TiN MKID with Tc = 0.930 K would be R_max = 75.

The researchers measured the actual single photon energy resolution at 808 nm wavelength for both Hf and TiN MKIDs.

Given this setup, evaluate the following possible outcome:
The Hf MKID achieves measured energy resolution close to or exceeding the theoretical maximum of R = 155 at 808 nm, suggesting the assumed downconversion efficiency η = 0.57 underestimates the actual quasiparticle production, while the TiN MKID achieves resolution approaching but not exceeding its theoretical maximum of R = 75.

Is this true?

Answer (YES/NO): NO